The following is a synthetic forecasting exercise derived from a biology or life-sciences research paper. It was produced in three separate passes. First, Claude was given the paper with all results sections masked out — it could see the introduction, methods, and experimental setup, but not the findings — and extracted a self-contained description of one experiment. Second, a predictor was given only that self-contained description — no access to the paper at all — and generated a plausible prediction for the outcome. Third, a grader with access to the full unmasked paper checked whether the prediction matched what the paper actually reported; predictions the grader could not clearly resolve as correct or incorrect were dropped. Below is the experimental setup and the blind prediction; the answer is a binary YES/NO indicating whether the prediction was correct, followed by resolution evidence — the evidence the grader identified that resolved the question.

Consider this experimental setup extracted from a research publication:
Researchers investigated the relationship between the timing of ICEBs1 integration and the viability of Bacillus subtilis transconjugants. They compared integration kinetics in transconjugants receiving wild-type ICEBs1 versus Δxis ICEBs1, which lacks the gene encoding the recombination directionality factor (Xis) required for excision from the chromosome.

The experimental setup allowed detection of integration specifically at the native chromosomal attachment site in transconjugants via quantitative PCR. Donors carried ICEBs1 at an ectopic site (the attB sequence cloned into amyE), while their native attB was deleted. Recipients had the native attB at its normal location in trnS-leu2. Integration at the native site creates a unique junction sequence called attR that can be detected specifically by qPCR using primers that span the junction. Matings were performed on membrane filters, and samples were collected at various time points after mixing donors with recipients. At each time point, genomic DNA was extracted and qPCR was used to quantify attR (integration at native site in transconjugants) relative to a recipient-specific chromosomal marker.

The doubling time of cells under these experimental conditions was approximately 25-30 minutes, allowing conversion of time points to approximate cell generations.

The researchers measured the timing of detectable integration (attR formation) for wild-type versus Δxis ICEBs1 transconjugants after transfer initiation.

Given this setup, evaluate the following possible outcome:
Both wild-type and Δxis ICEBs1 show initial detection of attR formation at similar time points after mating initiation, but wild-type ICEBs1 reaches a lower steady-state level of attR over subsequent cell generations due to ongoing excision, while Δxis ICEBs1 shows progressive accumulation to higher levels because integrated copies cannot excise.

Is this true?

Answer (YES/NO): NO